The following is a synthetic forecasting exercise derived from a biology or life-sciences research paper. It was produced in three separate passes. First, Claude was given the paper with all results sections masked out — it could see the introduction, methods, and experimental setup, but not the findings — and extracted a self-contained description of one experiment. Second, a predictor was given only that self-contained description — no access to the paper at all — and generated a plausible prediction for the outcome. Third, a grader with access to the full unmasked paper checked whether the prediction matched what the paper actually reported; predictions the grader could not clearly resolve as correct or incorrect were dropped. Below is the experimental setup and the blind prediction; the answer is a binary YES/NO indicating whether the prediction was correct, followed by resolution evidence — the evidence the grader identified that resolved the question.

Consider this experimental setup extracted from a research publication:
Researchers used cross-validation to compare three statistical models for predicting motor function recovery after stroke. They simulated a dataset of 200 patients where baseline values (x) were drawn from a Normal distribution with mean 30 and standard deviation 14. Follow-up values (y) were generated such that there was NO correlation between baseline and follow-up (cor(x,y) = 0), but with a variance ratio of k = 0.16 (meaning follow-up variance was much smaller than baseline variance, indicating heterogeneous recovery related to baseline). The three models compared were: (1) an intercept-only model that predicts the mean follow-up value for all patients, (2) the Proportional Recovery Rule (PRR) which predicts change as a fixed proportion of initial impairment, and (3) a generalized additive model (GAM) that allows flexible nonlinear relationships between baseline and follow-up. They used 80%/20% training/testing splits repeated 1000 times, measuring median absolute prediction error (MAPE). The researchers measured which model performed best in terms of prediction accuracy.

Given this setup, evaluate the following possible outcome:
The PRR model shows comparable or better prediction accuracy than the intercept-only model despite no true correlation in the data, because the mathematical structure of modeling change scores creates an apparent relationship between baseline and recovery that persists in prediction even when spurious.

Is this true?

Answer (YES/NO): NO